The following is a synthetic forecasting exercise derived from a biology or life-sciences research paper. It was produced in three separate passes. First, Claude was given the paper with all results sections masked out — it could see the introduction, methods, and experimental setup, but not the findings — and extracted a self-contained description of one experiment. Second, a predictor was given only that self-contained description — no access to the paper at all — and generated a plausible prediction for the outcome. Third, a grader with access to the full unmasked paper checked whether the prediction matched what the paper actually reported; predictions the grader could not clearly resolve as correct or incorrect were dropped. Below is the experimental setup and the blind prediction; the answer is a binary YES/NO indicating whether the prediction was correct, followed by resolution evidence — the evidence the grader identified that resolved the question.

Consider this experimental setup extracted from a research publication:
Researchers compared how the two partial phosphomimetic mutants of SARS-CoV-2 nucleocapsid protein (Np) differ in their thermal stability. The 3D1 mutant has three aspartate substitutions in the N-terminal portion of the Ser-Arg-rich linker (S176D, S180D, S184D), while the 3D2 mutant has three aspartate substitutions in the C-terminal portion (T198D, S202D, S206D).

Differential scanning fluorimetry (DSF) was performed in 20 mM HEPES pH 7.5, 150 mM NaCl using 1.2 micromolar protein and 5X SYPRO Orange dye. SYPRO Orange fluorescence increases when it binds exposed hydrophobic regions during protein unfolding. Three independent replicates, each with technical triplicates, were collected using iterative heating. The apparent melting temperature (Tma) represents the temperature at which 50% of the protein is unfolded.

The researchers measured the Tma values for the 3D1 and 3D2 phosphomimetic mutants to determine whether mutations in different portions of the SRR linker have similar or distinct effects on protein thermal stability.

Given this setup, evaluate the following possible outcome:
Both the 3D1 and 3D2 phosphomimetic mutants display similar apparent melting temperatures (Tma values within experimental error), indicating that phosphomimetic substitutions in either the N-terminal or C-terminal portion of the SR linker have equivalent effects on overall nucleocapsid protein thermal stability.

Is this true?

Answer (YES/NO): YES